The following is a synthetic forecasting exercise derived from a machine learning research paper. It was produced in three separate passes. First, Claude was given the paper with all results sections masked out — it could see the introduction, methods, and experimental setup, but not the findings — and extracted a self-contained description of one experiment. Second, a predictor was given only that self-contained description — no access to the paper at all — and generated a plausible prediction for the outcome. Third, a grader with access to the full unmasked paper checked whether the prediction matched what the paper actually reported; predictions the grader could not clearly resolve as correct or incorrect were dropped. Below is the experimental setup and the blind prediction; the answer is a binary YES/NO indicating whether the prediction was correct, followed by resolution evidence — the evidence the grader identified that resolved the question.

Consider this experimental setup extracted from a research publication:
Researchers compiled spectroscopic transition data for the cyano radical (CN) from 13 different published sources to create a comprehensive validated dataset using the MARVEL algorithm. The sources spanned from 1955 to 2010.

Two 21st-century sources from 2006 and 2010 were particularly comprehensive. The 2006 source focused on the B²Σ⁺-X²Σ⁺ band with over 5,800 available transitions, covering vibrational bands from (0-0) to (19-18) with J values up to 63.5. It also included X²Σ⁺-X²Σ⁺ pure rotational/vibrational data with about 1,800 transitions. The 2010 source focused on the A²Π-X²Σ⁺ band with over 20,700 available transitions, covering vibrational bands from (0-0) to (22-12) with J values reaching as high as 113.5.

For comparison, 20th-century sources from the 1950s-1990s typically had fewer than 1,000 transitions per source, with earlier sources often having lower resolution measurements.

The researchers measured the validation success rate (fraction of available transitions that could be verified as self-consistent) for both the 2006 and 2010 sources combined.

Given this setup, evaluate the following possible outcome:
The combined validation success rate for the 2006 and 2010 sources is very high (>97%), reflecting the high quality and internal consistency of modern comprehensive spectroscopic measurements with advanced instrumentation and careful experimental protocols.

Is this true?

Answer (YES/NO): YES